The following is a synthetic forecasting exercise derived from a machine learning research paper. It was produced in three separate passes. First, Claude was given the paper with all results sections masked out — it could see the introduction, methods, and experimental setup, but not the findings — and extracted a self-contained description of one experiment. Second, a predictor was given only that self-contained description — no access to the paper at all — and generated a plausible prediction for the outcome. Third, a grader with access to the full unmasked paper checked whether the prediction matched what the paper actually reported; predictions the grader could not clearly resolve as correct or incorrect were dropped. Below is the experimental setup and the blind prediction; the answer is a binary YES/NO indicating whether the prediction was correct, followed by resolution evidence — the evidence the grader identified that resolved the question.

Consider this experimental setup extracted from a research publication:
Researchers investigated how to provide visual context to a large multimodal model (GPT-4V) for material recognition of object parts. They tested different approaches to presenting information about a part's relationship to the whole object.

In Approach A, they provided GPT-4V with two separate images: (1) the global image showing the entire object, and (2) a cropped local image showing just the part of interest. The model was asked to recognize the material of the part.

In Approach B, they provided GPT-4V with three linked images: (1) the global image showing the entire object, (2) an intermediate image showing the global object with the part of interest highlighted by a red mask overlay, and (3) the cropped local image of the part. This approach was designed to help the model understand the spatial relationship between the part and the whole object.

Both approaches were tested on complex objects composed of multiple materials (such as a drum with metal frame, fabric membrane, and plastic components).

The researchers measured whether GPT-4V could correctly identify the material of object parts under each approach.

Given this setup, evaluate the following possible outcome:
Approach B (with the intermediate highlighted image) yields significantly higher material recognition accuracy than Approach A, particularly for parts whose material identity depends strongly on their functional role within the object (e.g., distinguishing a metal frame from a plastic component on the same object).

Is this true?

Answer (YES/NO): YES